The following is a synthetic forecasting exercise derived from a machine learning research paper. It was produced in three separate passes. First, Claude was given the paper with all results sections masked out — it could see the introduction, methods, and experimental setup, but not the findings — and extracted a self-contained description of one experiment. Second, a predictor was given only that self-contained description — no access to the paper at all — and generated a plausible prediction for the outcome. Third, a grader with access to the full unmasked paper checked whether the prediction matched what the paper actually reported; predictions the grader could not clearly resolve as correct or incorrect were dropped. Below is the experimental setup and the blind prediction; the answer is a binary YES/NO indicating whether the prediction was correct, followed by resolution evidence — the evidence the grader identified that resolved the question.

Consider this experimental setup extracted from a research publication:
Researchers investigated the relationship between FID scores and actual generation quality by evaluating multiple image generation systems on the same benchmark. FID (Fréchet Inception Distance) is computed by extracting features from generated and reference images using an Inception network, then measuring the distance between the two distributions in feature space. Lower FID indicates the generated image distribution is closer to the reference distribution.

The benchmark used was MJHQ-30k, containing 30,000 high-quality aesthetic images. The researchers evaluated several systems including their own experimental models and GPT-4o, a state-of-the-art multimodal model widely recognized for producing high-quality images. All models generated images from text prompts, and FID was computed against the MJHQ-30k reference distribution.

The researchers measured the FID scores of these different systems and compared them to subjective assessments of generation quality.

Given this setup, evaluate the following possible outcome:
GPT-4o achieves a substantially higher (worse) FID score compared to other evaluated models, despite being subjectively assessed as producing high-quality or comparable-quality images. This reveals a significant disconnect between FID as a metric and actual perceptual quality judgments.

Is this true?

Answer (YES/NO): YES